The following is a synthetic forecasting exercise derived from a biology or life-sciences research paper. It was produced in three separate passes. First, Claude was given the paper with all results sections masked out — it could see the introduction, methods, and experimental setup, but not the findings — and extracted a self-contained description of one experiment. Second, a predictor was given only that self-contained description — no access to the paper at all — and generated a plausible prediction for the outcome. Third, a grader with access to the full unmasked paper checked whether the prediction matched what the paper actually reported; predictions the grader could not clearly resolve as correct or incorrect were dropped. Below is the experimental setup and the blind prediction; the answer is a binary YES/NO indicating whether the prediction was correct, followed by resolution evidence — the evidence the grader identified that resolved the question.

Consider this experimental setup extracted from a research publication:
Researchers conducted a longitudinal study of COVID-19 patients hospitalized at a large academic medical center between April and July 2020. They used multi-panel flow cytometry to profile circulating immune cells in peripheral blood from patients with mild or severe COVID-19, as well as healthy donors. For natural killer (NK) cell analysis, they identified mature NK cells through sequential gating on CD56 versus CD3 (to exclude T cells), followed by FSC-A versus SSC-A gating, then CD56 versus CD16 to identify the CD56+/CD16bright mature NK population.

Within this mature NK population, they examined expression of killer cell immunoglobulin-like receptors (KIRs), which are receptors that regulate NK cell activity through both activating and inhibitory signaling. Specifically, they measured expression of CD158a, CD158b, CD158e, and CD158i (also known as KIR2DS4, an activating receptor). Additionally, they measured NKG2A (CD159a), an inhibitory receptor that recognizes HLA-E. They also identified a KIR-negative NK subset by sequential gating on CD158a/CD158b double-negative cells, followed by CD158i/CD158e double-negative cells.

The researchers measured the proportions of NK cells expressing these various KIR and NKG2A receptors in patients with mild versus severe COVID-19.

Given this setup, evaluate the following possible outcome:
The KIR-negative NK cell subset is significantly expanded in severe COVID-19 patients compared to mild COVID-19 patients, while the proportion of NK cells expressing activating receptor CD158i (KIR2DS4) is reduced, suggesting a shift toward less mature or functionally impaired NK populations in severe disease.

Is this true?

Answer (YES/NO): NO